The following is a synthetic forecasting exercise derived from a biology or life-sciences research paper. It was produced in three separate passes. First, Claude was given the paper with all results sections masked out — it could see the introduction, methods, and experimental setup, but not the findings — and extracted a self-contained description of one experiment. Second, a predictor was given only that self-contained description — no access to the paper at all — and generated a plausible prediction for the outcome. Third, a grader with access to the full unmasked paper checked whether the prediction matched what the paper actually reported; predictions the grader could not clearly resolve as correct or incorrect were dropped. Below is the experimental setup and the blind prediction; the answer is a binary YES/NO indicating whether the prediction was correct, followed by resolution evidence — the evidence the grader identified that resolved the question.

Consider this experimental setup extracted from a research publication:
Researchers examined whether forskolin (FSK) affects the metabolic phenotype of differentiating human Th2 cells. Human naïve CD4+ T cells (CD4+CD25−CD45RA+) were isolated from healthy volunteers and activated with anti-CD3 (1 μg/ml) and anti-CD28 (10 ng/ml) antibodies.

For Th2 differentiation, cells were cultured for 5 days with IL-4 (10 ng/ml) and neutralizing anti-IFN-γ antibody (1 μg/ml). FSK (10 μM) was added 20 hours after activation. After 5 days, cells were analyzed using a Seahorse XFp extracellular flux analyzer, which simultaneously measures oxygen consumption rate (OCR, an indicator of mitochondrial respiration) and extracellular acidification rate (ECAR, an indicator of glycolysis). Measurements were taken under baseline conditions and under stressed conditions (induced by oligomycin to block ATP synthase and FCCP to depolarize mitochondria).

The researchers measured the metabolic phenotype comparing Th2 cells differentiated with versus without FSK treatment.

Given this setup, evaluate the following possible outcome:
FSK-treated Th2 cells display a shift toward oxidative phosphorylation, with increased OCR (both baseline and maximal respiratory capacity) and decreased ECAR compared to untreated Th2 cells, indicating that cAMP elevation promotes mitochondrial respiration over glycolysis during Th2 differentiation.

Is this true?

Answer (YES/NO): NO